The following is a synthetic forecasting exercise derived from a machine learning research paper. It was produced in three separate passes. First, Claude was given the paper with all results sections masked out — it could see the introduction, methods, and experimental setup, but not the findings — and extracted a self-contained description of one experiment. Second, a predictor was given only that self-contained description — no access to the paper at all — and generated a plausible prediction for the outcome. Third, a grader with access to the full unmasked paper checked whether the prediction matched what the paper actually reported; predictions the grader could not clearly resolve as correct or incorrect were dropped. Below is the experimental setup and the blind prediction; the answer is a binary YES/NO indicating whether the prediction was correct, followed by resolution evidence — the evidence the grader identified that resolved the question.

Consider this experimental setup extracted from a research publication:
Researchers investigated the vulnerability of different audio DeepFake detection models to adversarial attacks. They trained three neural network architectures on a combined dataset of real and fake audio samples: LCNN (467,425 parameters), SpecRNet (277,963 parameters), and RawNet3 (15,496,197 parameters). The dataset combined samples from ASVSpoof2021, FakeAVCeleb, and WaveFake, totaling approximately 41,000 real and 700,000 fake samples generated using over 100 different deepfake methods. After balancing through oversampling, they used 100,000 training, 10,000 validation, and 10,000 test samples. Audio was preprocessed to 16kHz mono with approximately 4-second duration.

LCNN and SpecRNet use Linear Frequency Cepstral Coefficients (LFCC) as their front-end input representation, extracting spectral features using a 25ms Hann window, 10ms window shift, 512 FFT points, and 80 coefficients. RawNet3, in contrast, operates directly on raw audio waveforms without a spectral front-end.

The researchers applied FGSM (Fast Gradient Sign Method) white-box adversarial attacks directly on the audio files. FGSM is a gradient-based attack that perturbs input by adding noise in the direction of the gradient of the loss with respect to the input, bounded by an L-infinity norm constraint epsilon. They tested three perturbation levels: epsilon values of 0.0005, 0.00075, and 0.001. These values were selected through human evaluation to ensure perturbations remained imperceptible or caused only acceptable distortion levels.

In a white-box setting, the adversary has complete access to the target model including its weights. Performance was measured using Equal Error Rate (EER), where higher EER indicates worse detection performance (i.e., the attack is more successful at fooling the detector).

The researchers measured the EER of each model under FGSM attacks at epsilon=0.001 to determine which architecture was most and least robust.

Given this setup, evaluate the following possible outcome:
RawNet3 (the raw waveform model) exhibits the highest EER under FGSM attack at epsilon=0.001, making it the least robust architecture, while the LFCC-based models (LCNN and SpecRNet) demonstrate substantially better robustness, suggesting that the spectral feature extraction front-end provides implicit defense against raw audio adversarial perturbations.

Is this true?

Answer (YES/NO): NO